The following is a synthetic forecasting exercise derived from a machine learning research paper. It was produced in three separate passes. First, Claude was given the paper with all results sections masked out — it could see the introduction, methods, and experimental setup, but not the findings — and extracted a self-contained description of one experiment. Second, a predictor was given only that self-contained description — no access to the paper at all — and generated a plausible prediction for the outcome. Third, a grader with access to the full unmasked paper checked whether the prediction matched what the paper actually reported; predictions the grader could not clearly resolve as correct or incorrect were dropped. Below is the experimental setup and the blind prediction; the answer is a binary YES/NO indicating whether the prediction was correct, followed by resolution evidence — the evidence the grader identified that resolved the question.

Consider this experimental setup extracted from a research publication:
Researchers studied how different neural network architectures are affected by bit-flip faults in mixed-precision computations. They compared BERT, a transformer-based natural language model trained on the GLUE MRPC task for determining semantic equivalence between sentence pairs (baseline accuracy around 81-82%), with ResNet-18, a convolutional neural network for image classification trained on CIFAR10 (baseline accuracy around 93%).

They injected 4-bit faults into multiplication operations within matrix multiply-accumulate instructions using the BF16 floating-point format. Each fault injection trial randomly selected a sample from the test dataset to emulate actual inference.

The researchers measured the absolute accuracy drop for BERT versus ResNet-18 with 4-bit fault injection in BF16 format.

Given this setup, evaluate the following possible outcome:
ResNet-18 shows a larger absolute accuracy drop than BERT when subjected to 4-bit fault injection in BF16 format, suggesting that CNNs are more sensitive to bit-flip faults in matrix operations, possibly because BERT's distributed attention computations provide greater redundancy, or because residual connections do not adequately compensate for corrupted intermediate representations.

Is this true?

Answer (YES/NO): YES